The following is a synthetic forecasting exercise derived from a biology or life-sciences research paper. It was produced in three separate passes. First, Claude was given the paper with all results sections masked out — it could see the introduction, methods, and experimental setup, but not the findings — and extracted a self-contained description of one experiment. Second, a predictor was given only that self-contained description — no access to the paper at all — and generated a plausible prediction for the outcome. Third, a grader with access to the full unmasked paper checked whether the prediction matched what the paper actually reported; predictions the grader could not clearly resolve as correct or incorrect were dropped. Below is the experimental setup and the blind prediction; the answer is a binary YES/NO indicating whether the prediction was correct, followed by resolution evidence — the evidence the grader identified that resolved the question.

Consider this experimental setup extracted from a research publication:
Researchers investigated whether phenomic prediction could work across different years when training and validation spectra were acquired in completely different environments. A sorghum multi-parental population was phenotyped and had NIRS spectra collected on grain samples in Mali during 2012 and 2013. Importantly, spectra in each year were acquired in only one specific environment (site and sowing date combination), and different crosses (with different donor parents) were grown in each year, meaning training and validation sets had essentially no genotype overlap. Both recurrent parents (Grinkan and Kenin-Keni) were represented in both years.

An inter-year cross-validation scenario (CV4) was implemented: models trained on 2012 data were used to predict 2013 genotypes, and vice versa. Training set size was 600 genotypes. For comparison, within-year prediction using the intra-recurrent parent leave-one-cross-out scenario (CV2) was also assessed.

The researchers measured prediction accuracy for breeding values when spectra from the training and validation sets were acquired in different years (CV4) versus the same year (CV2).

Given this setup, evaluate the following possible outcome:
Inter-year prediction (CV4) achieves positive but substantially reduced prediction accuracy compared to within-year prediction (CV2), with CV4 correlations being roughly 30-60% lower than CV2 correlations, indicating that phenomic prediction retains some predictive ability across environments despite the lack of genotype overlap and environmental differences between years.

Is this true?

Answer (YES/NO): NO